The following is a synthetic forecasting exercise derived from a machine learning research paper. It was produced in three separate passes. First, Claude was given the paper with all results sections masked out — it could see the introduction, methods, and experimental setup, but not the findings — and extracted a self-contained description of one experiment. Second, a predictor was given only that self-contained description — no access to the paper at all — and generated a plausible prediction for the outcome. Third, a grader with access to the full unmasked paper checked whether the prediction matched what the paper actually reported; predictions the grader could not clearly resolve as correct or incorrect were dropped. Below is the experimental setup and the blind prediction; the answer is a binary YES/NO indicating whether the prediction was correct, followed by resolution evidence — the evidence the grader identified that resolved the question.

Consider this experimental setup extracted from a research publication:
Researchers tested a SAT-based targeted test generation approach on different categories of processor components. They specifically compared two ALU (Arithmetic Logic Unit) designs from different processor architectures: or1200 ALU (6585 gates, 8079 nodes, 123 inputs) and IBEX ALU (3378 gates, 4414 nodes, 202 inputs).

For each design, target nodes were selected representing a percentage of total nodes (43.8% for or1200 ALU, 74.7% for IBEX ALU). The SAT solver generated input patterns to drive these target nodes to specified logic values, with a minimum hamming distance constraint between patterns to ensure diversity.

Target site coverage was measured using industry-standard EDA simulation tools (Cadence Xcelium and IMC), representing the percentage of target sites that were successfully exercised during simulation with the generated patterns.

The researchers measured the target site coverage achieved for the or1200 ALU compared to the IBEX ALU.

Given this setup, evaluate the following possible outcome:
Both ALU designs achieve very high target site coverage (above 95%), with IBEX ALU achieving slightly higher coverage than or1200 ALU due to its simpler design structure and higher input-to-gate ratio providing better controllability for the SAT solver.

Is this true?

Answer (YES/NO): NO